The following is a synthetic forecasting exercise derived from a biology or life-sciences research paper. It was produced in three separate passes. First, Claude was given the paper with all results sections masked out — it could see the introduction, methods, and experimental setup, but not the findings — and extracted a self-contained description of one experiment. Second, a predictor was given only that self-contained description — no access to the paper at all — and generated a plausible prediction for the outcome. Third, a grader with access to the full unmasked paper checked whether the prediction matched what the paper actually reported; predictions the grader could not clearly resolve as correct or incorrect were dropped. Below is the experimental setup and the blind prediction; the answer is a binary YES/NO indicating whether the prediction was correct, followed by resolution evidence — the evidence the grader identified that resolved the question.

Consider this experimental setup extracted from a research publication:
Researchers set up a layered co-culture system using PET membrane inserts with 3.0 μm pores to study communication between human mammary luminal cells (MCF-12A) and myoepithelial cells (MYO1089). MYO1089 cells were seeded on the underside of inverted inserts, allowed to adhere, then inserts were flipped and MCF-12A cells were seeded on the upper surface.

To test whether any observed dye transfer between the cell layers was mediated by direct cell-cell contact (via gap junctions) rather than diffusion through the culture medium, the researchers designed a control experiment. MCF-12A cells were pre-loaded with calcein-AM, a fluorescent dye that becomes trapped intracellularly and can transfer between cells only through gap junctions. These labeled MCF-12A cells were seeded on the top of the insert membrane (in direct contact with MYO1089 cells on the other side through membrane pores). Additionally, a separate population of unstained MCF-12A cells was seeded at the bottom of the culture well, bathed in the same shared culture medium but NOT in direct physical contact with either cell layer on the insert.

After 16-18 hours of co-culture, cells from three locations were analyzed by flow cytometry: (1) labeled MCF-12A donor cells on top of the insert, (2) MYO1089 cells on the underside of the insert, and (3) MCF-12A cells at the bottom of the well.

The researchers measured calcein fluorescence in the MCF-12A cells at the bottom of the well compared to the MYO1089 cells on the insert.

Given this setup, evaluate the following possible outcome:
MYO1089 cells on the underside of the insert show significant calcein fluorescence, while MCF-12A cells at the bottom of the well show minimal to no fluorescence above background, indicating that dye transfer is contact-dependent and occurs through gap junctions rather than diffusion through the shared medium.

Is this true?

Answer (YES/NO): YES